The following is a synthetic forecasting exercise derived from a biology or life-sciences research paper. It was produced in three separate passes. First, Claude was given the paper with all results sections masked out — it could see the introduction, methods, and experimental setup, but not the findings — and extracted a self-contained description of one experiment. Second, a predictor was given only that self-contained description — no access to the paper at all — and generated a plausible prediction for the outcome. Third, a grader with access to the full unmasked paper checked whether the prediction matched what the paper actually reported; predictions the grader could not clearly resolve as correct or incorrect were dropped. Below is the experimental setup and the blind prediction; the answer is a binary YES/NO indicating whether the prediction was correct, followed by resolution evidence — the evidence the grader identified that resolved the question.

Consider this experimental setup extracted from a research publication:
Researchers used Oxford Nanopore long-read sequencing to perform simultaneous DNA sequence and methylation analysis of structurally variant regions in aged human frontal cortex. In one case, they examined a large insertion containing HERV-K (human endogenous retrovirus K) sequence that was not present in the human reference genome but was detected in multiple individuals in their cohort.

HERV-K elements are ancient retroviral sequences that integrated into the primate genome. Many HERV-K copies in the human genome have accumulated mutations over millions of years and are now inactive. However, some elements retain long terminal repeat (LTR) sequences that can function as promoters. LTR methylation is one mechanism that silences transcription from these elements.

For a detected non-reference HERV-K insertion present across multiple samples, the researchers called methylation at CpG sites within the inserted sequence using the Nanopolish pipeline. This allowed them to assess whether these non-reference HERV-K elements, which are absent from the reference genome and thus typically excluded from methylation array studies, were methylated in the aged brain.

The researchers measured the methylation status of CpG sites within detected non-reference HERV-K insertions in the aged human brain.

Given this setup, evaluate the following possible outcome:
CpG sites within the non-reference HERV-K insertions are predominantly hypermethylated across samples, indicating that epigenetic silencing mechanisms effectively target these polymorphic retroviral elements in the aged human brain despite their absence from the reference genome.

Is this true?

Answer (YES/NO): NO